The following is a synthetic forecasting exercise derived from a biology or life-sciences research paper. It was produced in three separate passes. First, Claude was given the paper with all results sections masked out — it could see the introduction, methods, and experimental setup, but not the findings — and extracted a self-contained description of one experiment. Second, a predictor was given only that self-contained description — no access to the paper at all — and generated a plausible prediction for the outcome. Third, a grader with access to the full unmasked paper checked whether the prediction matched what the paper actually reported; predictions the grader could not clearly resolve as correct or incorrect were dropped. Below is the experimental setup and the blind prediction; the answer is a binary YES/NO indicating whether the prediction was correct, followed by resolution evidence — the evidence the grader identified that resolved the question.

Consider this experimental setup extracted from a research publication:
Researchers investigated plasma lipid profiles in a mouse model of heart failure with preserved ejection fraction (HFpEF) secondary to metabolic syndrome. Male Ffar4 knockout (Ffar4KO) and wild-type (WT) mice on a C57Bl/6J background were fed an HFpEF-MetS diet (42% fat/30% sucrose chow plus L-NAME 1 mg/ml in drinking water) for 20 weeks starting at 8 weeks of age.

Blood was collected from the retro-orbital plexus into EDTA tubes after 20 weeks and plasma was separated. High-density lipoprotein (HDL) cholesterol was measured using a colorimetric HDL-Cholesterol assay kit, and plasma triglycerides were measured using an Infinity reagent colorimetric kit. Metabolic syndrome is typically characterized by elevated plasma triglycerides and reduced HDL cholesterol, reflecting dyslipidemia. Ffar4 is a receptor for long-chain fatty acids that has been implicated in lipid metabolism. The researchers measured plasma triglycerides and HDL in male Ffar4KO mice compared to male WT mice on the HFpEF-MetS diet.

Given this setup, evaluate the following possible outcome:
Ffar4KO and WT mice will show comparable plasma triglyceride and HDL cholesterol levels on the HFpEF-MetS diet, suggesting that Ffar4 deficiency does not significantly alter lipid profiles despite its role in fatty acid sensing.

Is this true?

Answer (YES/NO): NO